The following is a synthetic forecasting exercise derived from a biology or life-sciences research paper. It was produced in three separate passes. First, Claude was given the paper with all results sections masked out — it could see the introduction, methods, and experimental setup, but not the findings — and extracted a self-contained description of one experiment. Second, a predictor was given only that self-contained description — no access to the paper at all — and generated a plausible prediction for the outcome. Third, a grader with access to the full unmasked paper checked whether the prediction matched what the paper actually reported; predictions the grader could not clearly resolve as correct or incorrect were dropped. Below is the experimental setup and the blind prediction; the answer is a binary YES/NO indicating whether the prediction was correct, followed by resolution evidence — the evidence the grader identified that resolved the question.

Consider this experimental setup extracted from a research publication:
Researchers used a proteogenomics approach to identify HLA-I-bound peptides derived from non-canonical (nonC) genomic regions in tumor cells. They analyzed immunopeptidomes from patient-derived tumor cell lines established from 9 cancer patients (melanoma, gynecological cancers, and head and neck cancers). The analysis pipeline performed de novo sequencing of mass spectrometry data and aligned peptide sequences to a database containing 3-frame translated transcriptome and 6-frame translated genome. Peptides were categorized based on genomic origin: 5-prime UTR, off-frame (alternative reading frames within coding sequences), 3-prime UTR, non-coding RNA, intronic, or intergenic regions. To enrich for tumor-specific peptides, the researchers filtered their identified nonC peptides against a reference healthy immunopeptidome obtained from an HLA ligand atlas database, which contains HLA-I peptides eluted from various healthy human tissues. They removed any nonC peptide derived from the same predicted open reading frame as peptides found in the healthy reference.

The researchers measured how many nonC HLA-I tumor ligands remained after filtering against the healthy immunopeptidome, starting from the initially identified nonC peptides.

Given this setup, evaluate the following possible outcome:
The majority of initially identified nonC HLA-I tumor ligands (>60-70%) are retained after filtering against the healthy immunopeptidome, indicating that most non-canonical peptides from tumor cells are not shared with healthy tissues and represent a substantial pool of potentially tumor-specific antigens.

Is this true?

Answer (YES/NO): YES